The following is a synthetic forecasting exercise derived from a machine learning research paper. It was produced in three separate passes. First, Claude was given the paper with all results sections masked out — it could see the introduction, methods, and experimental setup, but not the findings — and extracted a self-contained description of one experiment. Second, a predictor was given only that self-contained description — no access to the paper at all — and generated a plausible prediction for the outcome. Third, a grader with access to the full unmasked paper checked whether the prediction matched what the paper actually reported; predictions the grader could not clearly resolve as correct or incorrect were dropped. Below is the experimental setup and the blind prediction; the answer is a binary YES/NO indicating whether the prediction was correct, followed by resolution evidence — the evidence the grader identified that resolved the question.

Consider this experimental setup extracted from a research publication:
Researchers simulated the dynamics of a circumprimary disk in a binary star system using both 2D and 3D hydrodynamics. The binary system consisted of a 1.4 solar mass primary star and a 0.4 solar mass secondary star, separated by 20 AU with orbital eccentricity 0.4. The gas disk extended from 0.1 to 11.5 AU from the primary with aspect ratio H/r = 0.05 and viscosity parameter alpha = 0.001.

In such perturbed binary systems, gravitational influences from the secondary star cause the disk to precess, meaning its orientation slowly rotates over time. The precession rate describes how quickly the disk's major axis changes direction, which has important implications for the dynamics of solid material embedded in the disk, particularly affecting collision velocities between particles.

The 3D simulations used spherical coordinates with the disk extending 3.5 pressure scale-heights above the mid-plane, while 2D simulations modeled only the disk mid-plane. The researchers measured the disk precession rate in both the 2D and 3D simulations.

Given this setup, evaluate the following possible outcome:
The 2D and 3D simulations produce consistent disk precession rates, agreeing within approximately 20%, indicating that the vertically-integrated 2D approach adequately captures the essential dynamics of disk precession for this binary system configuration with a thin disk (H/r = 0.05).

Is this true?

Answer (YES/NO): NO